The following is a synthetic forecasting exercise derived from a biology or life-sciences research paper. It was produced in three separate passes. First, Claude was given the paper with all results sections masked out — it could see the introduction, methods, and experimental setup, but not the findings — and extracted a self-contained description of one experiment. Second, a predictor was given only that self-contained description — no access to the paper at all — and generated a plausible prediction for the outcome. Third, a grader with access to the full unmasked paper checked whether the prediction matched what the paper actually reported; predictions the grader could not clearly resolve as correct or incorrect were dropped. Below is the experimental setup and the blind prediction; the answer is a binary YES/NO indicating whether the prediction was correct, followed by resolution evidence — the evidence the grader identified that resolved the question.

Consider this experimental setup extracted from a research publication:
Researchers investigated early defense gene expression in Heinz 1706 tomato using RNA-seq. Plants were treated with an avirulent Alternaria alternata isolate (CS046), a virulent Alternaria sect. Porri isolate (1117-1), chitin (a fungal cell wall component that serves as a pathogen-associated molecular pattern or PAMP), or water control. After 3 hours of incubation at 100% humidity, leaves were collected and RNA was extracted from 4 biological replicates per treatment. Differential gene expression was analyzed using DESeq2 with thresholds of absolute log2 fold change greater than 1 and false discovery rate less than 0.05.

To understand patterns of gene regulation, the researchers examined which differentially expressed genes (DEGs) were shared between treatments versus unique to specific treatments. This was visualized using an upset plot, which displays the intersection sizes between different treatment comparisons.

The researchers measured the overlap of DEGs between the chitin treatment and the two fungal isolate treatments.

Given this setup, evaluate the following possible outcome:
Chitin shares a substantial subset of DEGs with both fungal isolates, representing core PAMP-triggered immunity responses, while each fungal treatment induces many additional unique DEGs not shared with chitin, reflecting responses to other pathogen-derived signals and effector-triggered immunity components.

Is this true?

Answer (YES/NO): NO